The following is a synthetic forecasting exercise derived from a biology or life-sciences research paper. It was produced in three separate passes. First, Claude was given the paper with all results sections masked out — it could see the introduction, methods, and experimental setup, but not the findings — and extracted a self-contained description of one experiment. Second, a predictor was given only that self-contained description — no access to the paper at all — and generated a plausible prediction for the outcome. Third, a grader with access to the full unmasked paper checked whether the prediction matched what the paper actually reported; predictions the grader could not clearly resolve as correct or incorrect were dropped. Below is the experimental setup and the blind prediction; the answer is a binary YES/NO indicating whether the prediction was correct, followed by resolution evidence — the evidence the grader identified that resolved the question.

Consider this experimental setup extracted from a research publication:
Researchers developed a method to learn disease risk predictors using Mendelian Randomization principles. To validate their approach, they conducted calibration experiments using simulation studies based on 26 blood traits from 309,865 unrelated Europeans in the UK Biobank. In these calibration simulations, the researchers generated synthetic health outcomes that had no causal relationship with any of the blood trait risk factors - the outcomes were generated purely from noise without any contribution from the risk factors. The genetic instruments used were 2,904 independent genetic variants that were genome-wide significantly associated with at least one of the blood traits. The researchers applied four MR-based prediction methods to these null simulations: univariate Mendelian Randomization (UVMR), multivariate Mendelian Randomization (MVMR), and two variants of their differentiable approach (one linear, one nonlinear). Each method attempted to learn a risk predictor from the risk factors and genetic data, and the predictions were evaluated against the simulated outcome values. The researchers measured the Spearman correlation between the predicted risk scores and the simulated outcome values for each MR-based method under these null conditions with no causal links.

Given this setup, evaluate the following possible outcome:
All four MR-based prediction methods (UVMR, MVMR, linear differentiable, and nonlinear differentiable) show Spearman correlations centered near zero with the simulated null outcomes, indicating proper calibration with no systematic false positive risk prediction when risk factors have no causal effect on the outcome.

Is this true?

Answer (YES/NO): YES